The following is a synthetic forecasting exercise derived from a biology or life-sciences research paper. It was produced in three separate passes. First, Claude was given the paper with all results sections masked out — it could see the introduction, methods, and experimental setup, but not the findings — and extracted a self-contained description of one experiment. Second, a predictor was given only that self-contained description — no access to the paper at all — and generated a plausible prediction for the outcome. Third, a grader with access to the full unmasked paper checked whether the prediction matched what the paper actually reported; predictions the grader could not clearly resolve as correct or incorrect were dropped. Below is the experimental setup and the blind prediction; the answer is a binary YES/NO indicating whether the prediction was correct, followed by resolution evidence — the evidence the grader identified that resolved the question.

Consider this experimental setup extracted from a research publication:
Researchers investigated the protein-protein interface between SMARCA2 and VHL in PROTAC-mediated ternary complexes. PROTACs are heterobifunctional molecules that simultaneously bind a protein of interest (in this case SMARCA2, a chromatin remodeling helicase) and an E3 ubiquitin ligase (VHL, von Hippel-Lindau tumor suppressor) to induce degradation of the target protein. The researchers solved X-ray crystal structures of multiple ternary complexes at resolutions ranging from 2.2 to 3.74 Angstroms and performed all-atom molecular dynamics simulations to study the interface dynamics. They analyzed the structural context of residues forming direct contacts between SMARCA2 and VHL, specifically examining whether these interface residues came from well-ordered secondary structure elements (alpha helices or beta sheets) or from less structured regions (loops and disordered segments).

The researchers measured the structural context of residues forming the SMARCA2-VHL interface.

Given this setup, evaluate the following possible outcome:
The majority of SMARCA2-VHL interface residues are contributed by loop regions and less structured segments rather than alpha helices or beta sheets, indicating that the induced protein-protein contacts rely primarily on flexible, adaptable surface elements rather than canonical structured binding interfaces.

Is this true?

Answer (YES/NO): YES